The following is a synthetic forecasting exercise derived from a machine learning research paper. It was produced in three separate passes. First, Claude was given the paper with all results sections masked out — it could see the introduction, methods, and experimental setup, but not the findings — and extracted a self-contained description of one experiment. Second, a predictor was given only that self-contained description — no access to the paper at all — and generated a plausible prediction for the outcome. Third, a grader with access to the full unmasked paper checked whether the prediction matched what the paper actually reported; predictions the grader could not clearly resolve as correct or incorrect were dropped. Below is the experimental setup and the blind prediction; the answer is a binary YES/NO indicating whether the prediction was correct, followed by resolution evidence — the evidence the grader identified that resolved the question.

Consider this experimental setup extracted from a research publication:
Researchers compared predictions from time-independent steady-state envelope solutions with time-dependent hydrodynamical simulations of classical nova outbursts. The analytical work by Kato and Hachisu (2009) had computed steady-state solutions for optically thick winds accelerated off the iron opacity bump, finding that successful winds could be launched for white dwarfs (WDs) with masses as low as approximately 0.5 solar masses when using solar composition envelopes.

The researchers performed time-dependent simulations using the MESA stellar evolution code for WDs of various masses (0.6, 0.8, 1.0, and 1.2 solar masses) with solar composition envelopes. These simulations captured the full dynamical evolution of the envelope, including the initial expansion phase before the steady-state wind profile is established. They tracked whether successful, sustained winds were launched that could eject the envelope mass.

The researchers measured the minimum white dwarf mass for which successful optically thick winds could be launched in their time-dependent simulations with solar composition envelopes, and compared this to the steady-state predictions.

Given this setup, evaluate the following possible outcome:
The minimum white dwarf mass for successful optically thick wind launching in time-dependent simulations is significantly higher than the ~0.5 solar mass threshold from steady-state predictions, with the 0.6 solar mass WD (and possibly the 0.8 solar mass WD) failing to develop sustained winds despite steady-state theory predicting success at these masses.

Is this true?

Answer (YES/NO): YES